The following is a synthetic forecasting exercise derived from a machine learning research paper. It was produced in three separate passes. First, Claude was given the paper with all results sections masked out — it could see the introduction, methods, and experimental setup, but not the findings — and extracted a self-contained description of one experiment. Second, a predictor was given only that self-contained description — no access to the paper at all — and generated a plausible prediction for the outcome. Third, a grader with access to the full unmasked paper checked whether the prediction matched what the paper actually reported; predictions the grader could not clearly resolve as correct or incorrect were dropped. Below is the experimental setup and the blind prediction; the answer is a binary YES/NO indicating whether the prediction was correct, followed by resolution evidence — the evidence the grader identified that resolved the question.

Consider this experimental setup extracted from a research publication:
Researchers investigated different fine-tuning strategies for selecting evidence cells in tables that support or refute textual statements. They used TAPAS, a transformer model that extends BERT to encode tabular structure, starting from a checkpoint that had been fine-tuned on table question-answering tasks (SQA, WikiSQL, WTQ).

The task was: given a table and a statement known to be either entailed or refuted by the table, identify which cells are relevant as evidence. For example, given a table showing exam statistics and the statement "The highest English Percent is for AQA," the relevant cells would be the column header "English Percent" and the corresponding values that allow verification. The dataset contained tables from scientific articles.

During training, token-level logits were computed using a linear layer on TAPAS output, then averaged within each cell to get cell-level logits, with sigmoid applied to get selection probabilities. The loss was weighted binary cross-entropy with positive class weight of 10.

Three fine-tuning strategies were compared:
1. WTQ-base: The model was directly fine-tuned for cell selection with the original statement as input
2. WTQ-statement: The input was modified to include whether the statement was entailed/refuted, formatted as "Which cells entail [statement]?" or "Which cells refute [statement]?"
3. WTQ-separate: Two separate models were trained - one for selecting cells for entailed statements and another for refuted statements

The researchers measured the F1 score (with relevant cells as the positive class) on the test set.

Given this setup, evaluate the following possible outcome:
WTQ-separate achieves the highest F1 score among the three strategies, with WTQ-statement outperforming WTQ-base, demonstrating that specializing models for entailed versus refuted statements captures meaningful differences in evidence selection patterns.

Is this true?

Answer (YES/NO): NO